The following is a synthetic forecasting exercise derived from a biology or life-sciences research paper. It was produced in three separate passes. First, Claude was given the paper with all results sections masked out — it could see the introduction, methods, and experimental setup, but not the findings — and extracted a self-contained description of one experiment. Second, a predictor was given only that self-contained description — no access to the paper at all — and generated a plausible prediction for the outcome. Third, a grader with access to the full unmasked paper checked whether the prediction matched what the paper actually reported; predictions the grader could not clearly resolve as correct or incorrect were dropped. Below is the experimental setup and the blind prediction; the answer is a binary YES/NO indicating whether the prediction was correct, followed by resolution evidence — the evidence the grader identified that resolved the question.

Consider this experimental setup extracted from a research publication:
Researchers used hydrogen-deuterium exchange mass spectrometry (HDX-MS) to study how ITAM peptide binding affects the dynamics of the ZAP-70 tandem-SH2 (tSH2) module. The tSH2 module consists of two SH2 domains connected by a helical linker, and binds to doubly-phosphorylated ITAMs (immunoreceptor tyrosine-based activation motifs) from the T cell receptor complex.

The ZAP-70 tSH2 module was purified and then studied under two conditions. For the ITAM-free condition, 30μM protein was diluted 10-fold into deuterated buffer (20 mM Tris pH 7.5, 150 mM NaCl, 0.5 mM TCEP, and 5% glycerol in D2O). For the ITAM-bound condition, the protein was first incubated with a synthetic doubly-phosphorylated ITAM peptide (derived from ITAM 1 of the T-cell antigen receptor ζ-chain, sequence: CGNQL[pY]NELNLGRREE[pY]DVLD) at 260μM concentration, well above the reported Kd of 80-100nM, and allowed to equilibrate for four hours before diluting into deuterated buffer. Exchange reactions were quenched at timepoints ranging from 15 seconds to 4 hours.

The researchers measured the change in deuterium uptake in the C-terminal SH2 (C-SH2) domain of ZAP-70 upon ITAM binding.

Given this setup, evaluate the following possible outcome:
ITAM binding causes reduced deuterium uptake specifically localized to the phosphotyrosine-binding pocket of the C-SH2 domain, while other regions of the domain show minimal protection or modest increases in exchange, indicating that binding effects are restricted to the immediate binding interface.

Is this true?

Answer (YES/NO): NO